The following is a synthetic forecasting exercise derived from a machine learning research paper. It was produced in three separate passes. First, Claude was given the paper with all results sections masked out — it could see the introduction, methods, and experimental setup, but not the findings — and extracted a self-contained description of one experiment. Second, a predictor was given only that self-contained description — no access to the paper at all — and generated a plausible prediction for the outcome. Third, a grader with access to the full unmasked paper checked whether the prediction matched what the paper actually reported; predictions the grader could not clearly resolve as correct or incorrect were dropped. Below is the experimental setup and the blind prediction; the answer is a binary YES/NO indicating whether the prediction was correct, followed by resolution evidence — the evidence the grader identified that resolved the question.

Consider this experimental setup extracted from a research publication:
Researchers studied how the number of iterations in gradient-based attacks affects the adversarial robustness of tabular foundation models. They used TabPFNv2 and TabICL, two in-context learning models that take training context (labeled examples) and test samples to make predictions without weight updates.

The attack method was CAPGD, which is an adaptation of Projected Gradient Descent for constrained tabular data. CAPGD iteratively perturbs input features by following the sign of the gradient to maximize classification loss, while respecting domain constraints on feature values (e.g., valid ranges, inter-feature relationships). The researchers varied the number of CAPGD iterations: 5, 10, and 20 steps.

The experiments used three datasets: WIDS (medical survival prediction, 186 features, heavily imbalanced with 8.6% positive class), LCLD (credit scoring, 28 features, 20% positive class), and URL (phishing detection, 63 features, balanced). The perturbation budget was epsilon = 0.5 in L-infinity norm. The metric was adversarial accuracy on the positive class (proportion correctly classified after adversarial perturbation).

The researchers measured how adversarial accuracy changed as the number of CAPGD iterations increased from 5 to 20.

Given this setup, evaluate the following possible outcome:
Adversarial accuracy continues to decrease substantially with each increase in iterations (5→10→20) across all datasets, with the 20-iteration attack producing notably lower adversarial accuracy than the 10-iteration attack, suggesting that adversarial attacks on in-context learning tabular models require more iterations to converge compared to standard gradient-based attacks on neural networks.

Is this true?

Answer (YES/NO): NO